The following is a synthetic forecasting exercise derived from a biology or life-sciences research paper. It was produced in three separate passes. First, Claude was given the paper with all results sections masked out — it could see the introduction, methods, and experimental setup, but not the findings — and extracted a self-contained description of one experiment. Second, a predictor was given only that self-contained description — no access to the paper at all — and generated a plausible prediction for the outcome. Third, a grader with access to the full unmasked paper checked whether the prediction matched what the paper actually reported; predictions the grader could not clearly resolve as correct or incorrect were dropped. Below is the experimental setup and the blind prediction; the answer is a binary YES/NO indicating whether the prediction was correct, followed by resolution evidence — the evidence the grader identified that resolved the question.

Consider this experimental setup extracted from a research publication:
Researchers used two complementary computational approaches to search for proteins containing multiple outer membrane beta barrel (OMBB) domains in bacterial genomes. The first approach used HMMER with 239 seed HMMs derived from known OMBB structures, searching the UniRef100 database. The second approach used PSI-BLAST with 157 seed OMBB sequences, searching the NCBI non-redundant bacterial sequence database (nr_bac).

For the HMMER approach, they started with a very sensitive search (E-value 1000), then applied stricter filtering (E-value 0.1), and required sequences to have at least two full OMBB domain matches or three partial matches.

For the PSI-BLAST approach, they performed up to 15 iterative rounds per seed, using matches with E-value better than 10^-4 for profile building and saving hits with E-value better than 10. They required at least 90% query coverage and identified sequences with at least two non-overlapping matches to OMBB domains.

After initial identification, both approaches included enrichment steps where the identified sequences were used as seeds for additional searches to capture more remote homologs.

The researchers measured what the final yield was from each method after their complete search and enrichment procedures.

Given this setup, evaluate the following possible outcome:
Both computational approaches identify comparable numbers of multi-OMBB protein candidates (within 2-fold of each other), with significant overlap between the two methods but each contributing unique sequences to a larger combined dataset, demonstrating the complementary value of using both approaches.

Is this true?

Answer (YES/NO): YES